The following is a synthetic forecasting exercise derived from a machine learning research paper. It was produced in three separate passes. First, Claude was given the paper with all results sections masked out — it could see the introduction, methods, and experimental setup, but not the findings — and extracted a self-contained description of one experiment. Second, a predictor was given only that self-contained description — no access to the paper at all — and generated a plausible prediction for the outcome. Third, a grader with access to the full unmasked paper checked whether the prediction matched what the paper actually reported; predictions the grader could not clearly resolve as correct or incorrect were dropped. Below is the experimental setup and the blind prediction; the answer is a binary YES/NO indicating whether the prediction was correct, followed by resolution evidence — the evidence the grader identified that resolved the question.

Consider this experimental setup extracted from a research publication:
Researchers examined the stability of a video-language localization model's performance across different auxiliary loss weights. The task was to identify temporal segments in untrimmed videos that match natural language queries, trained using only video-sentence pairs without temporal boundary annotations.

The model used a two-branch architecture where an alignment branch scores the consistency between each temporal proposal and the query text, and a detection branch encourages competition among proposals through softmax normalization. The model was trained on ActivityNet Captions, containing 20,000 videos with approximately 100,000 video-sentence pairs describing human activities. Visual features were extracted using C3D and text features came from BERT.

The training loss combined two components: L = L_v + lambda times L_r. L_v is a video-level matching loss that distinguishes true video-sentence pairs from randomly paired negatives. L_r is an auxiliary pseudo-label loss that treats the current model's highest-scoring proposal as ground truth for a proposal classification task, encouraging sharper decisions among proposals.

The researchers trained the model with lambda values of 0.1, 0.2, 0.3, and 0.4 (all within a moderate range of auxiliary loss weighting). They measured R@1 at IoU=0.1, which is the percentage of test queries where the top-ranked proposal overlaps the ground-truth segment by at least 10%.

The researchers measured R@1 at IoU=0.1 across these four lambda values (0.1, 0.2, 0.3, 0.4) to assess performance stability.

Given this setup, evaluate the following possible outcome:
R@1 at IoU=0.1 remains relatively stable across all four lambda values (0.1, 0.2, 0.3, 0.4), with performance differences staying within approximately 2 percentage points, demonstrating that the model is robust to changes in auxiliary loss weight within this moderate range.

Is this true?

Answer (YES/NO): YES